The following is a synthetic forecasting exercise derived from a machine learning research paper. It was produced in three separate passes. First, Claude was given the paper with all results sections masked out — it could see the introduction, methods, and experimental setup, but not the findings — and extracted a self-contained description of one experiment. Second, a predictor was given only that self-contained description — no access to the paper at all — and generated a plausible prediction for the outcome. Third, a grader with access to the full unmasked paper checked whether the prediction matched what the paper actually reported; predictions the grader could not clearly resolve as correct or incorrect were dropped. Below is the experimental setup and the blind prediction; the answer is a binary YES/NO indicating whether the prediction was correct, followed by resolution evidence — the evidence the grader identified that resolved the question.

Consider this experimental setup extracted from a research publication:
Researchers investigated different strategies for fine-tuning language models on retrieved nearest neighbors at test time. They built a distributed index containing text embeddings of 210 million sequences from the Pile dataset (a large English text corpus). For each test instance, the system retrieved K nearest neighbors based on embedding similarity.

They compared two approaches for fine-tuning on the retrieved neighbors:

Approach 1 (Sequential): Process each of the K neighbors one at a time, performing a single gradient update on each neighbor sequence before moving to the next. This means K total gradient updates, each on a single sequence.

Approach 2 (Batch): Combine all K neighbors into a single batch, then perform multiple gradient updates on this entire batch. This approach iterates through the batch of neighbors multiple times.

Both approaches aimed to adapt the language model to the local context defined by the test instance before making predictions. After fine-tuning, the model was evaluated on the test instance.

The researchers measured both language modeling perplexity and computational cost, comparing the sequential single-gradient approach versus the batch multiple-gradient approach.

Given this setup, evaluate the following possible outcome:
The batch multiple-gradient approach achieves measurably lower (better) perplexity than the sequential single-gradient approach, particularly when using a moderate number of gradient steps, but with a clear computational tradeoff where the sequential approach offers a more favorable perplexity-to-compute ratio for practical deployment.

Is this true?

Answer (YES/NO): NO